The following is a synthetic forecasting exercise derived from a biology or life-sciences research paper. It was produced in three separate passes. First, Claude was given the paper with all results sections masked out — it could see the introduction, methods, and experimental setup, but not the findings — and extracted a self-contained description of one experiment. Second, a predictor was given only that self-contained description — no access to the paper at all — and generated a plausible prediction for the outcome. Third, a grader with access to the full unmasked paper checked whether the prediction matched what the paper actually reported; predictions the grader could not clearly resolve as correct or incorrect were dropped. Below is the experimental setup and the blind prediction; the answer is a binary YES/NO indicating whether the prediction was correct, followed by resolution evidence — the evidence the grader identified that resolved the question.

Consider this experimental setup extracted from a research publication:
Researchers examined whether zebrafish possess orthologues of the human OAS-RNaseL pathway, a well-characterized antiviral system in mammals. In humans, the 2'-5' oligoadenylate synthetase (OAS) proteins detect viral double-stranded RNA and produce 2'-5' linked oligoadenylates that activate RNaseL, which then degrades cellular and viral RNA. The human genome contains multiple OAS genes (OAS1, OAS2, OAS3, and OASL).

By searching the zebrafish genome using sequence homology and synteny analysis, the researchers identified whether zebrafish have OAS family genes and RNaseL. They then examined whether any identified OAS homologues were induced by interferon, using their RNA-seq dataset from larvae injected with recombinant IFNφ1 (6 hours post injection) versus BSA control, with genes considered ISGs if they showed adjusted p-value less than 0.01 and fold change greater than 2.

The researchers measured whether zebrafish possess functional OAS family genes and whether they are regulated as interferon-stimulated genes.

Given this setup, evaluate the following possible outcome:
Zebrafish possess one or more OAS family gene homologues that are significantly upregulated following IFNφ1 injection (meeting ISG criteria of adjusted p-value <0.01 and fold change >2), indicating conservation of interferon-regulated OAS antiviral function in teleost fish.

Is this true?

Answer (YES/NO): NO